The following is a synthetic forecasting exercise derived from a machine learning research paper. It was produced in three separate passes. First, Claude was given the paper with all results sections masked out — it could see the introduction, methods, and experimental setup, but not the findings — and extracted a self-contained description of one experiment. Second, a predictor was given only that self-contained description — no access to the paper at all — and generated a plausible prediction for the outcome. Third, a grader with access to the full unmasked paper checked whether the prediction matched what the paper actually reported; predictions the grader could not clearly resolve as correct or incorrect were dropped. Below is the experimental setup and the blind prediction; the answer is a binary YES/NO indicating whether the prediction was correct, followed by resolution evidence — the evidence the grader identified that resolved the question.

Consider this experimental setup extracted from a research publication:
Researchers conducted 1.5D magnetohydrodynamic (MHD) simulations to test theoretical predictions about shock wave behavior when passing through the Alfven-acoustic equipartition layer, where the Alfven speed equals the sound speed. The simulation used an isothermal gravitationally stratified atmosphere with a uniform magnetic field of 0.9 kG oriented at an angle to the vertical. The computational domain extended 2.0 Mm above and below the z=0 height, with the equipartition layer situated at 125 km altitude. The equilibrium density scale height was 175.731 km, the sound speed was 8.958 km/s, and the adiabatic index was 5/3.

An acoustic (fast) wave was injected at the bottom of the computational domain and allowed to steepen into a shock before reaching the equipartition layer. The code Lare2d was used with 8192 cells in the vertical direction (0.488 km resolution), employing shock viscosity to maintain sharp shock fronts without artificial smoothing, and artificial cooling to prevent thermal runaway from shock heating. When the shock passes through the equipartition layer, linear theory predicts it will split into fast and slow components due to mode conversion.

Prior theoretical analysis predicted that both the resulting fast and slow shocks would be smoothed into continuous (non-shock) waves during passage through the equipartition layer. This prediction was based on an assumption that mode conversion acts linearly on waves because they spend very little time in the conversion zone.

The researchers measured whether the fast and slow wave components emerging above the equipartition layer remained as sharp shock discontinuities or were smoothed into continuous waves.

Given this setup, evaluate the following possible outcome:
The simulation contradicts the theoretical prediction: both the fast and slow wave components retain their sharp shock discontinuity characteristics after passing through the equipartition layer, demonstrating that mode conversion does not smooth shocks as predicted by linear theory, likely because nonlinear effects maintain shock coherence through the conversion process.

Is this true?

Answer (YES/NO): NO